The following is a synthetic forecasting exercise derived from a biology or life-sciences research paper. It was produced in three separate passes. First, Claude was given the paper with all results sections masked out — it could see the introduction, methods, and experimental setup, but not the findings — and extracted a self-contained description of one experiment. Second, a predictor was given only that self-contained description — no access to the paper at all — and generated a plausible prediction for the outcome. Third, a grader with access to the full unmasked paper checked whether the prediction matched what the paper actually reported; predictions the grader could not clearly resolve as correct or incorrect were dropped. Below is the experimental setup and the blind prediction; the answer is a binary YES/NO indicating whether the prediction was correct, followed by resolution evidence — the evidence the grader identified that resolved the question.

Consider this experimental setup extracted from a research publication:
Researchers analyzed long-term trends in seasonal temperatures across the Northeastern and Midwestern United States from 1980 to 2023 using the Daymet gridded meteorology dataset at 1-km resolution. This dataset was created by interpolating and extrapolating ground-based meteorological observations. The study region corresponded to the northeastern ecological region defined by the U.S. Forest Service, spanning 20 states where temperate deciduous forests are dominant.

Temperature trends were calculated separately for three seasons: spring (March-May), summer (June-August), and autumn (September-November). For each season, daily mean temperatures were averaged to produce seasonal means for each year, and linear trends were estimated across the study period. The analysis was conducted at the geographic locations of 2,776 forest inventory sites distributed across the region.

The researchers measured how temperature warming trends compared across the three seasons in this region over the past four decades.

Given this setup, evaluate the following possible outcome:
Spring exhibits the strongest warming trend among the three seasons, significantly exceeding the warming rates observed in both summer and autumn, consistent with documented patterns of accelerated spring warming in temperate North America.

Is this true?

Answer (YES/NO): NO